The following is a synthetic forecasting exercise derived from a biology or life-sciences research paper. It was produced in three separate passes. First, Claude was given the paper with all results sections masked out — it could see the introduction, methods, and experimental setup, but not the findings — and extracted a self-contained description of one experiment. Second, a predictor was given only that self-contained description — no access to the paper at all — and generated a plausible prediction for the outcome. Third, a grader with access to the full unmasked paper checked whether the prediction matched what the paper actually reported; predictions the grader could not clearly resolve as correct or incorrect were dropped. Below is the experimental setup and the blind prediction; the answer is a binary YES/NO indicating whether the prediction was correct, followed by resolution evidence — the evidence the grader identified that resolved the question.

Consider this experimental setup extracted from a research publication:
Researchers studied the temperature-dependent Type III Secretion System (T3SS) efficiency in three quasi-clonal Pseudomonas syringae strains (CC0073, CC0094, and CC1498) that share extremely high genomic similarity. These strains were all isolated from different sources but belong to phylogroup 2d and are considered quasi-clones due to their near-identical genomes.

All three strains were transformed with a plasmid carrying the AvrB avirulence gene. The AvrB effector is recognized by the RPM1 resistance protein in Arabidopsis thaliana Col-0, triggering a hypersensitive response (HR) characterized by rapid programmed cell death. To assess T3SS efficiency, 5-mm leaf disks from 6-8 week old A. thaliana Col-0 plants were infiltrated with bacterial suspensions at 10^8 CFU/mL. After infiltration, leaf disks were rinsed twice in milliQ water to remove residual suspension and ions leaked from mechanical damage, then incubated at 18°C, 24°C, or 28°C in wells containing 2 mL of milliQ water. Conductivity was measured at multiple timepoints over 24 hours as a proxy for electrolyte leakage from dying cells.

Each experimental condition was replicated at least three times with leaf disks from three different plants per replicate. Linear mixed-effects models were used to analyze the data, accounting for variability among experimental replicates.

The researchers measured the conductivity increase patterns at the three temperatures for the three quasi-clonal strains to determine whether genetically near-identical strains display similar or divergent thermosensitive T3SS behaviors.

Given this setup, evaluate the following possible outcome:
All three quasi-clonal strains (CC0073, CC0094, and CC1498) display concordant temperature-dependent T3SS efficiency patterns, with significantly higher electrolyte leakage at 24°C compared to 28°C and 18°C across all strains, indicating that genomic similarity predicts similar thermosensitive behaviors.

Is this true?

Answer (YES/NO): NO